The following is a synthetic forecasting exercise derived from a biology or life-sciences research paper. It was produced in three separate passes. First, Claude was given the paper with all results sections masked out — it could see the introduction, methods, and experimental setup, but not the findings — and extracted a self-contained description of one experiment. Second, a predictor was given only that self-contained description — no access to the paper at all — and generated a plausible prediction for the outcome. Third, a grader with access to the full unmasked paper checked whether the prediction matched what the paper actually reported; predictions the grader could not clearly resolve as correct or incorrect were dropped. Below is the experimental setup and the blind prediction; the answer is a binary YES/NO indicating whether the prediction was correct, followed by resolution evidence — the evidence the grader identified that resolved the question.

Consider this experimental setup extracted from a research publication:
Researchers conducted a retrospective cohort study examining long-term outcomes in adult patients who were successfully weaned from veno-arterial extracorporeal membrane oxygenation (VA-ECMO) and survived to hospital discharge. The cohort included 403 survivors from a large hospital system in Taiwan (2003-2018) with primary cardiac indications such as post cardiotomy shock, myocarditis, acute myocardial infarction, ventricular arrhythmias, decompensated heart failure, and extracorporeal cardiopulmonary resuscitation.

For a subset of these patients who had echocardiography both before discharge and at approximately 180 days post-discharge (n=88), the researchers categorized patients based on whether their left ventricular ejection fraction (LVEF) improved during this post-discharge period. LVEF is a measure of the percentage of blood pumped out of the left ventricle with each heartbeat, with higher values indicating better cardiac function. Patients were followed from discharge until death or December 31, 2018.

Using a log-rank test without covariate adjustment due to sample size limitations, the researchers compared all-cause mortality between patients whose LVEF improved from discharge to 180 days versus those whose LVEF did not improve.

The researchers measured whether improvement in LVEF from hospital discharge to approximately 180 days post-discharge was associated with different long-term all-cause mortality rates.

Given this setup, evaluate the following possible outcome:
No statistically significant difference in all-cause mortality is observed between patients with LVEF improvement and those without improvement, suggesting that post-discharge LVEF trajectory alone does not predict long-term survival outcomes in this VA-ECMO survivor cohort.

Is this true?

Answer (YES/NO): YES